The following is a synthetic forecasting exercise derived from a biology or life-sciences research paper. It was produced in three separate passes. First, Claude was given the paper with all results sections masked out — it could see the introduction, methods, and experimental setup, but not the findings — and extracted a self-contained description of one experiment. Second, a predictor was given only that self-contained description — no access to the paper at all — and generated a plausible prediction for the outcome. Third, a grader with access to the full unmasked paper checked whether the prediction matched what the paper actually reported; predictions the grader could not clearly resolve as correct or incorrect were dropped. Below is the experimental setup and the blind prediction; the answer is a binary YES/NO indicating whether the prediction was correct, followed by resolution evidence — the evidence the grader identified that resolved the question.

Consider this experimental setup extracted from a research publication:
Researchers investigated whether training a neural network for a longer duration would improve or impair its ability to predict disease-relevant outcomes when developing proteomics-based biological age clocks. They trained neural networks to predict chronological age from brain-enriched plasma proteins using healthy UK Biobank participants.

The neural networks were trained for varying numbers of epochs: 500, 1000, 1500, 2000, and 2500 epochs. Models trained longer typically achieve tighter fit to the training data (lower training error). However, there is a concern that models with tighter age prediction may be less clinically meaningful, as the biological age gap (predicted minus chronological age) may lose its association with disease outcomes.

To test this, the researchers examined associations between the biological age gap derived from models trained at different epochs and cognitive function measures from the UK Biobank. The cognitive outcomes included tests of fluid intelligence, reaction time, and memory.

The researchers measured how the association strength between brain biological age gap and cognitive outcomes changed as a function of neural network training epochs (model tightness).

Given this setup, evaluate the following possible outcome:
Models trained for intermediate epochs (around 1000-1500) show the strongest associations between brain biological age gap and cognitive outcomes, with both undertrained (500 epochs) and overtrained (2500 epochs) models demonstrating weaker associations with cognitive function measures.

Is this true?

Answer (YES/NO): YES